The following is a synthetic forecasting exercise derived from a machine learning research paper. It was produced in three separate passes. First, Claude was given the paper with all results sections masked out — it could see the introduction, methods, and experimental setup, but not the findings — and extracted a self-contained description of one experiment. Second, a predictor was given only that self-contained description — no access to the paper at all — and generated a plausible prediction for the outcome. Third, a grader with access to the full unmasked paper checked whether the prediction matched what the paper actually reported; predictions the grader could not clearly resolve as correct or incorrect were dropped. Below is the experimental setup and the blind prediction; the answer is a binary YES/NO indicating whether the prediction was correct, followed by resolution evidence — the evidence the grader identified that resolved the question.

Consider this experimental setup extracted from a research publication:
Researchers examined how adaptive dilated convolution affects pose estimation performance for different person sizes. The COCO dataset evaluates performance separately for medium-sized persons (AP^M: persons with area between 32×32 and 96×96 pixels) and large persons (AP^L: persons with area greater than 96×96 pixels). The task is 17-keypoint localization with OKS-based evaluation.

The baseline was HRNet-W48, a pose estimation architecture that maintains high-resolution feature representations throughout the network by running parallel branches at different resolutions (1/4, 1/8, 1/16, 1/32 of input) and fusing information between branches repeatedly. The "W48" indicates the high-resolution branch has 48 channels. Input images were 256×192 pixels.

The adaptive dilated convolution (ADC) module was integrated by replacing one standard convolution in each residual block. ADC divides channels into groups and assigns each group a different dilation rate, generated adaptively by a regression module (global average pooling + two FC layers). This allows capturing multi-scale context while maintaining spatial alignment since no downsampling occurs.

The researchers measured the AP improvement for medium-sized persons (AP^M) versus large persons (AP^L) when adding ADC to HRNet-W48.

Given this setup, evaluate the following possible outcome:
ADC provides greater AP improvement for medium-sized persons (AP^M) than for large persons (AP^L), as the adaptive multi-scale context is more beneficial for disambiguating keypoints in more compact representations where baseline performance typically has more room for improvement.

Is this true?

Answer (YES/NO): NO